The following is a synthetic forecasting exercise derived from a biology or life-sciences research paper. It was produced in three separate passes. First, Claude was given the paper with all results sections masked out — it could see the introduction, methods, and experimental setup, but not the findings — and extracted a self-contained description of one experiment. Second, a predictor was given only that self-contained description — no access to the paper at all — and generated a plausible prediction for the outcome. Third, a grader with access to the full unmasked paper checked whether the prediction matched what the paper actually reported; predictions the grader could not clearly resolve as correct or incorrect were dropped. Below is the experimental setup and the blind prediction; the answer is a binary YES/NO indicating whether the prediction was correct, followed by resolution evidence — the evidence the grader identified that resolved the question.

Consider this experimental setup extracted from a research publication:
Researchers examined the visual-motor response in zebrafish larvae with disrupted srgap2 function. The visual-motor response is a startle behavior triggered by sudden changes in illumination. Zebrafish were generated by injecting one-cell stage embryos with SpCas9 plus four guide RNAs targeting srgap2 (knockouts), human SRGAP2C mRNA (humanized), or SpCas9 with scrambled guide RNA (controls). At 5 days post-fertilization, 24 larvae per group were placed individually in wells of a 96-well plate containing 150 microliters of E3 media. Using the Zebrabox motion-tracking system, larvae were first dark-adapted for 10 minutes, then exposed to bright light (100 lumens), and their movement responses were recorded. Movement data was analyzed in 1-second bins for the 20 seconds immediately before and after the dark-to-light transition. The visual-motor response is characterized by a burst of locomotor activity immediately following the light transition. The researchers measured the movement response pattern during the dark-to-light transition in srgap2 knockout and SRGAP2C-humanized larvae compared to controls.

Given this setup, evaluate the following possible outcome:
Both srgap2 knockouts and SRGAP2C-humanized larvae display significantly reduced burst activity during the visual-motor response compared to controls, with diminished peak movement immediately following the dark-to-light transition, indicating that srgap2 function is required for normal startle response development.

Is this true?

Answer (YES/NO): NO